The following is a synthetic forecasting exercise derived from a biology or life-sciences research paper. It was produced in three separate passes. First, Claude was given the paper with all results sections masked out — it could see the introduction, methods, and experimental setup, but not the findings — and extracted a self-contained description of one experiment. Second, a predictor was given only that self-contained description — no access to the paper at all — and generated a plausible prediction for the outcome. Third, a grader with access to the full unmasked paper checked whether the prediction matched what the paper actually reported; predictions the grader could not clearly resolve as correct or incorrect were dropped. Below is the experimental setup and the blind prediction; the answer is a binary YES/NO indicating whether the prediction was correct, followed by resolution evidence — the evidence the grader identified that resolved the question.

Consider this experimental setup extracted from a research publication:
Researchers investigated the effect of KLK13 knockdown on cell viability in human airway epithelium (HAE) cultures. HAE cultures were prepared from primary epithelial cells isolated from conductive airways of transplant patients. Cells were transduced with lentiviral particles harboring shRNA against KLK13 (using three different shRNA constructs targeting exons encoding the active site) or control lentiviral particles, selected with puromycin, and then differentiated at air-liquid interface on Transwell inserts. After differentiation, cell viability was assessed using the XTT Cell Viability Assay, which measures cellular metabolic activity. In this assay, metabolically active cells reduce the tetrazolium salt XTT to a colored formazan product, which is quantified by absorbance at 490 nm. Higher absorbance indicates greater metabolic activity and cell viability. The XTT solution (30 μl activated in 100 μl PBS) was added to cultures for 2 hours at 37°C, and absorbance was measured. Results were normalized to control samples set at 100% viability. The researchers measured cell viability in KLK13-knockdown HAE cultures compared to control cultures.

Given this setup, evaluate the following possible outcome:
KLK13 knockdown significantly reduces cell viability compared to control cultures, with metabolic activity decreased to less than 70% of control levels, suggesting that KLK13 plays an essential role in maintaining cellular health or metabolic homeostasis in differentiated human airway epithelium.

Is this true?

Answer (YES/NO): NO